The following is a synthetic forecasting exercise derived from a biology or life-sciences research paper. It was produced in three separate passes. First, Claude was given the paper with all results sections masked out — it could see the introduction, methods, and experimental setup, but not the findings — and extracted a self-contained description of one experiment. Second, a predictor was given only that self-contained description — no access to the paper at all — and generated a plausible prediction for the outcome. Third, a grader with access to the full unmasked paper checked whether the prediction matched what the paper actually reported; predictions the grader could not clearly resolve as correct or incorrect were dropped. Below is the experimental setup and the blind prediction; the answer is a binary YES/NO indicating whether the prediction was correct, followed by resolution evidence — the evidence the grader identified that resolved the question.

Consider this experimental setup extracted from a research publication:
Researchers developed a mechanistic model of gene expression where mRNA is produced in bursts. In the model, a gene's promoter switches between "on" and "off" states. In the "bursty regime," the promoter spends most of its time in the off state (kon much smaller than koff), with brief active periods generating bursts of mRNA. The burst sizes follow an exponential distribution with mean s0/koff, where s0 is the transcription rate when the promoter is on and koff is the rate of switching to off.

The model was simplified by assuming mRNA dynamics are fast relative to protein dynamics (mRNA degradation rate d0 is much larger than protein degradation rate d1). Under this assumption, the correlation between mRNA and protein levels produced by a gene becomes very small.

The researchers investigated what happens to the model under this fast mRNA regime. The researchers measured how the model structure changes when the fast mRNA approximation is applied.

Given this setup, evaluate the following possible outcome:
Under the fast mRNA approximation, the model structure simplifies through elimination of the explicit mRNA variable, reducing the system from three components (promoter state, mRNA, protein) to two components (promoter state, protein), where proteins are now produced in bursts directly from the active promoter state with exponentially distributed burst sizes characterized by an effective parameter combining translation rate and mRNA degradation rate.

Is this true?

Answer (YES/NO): NO